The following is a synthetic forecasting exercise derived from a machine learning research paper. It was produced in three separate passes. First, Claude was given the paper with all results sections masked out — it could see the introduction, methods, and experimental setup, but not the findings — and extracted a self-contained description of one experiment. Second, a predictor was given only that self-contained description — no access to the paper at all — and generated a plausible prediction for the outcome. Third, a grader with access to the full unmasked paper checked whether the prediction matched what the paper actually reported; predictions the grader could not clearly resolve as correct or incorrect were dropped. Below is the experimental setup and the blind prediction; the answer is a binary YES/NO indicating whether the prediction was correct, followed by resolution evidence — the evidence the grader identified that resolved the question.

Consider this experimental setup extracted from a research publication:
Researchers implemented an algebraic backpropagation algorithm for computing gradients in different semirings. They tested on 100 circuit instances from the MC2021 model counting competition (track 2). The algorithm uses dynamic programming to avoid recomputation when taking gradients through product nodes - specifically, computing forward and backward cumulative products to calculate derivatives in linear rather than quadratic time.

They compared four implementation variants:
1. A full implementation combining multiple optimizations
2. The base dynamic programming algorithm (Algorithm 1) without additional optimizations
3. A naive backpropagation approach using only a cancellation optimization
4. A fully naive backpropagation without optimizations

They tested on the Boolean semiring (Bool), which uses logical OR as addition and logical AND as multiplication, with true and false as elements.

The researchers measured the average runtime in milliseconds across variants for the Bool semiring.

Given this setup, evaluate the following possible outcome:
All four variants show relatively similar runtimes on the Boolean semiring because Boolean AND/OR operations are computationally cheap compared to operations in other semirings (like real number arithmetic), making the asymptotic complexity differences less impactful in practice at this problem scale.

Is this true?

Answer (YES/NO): NO